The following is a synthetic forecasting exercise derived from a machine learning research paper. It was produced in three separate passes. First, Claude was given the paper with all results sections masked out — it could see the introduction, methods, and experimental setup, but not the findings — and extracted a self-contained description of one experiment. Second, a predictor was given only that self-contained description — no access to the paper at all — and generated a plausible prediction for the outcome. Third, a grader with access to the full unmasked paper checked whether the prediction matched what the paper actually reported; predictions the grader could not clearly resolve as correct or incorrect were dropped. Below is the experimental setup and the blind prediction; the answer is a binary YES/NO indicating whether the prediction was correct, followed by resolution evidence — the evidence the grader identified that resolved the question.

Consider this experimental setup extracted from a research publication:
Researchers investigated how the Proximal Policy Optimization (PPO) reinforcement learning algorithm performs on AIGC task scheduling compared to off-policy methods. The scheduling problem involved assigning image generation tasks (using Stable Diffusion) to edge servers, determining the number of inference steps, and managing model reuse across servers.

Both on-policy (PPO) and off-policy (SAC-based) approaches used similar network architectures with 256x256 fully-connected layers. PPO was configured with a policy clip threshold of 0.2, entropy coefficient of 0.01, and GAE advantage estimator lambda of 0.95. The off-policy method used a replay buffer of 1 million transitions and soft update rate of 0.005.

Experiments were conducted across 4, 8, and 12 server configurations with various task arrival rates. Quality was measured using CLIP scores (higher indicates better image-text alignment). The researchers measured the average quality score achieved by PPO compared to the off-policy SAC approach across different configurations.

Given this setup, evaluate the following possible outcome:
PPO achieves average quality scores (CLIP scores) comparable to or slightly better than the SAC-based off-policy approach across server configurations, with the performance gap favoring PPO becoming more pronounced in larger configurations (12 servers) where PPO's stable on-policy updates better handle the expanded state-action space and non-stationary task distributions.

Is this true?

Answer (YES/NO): NO